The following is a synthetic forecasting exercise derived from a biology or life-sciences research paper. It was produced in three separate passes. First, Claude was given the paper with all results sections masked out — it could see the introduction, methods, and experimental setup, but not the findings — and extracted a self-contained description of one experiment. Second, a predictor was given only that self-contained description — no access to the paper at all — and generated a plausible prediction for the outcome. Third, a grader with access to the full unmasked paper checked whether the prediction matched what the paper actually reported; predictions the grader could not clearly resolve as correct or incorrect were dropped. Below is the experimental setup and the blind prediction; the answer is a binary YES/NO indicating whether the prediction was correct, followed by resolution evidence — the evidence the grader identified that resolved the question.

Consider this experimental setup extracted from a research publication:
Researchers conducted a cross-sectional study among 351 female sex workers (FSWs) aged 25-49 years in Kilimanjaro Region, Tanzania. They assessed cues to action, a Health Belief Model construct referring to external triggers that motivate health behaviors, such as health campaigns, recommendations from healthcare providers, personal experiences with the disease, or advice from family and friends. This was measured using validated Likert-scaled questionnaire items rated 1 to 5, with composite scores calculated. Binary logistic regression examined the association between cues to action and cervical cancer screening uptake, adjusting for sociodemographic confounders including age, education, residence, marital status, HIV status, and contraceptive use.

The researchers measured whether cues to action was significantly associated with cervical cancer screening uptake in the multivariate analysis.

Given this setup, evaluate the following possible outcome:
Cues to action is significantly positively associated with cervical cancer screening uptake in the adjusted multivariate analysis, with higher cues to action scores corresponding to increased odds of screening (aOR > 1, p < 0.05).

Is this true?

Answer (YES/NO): YES